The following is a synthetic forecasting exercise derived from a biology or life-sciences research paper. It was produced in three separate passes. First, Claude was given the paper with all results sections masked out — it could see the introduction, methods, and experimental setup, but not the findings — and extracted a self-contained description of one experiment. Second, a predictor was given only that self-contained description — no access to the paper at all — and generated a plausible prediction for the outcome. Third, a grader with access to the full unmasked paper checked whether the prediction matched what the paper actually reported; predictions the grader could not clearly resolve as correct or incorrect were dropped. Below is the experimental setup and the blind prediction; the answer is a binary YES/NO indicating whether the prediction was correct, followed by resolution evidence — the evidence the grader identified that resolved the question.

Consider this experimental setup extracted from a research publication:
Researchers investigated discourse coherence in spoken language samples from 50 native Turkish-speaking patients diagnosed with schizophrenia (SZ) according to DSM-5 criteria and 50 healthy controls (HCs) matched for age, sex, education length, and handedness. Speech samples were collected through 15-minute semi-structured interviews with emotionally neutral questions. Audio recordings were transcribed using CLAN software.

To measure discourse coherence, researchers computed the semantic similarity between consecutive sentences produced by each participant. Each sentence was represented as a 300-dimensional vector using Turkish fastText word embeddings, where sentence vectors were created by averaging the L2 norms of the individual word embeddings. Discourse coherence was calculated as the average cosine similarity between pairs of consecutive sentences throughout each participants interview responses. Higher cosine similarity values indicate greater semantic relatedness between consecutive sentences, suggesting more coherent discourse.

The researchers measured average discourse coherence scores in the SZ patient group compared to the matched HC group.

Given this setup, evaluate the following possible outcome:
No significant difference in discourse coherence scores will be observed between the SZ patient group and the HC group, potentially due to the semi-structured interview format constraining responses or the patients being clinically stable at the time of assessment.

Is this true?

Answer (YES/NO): NO